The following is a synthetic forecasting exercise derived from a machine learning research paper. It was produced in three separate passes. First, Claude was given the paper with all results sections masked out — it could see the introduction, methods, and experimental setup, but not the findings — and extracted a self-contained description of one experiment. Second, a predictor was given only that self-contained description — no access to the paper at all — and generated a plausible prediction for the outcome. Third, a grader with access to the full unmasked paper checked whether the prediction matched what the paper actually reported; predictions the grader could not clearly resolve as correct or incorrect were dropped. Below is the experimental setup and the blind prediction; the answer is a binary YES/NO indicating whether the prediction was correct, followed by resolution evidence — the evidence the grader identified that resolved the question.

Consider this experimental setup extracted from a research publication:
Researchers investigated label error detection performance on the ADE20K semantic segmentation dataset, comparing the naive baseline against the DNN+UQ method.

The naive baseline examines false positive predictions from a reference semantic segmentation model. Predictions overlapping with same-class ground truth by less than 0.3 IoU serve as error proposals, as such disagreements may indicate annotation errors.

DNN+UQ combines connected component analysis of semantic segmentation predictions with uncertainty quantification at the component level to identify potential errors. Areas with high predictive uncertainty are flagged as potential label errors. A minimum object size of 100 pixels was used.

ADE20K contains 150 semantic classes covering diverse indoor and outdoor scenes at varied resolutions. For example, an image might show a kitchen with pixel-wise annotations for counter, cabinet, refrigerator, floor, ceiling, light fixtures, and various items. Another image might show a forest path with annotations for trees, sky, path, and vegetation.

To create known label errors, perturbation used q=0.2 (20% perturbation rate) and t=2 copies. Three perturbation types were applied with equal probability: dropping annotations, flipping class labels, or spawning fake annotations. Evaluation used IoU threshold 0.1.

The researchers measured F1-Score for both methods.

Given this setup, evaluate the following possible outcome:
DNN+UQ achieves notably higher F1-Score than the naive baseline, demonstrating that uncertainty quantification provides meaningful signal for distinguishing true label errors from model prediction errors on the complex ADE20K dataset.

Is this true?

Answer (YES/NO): YES